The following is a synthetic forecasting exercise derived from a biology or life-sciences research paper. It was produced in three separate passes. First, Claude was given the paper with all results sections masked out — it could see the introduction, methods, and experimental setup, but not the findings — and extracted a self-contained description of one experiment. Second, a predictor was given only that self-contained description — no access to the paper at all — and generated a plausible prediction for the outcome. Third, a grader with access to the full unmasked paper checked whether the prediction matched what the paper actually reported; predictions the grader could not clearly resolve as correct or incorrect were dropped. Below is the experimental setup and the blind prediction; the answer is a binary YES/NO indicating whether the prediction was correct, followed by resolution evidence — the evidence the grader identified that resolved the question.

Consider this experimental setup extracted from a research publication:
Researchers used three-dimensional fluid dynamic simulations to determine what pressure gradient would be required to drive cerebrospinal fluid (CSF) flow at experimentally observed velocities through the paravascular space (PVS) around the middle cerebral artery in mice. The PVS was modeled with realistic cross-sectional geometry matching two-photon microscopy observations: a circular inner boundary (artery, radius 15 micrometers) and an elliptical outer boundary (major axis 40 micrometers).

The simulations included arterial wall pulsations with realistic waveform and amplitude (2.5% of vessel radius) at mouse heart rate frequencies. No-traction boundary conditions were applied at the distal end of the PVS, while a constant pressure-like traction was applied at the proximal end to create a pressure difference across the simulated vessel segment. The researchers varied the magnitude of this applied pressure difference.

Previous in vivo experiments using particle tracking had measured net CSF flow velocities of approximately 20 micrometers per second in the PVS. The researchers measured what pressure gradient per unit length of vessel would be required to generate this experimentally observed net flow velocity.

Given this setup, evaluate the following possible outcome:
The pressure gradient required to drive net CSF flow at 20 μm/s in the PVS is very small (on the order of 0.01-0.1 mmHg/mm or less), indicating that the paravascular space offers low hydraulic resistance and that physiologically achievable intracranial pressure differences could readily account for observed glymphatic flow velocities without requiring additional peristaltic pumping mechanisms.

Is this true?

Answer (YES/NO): YES